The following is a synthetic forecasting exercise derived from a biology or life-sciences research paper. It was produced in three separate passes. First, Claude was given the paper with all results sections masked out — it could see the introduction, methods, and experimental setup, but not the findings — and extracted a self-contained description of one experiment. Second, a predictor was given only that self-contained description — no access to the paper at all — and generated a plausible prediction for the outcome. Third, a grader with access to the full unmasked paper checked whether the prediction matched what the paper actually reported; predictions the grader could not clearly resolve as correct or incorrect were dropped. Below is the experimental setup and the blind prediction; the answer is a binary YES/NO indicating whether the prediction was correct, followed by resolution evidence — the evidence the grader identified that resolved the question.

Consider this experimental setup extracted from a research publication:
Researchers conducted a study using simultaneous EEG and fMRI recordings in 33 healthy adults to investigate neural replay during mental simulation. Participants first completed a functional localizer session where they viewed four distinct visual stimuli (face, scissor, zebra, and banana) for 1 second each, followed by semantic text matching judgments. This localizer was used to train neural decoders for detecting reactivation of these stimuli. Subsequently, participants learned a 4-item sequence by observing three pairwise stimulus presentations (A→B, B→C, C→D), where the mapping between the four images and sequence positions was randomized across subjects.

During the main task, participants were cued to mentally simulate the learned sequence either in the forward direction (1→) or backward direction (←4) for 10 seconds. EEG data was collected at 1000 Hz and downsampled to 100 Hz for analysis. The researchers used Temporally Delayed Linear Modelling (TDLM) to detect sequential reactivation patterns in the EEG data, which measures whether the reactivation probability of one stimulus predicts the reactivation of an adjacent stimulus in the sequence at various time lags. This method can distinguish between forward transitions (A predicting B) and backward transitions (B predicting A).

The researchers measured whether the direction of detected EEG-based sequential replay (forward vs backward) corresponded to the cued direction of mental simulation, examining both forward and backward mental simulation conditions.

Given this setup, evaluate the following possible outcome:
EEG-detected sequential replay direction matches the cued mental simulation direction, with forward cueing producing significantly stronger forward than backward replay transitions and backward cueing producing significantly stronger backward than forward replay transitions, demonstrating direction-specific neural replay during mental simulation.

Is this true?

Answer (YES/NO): NO